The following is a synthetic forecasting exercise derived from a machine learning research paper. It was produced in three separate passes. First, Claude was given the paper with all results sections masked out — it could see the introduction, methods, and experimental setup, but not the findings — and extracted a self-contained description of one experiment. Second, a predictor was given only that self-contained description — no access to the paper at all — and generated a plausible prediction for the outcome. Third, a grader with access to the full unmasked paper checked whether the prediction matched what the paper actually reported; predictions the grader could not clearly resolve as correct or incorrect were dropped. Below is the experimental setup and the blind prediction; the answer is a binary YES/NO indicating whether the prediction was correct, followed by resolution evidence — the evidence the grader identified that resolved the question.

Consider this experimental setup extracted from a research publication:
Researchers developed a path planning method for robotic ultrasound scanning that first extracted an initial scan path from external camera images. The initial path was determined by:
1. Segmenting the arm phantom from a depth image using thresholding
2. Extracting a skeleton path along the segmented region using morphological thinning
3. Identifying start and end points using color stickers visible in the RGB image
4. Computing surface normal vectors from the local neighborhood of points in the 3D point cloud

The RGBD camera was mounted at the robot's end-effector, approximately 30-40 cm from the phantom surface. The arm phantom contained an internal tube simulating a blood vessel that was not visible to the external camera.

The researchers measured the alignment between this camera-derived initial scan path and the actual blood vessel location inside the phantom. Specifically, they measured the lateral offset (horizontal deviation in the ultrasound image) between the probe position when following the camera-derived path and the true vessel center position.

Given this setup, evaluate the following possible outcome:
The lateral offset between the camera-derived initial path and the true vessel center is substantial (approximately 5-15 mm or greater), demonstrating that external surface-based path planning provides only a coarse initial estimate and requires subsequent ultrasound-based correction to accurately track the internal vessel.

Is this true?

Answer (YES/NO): YES